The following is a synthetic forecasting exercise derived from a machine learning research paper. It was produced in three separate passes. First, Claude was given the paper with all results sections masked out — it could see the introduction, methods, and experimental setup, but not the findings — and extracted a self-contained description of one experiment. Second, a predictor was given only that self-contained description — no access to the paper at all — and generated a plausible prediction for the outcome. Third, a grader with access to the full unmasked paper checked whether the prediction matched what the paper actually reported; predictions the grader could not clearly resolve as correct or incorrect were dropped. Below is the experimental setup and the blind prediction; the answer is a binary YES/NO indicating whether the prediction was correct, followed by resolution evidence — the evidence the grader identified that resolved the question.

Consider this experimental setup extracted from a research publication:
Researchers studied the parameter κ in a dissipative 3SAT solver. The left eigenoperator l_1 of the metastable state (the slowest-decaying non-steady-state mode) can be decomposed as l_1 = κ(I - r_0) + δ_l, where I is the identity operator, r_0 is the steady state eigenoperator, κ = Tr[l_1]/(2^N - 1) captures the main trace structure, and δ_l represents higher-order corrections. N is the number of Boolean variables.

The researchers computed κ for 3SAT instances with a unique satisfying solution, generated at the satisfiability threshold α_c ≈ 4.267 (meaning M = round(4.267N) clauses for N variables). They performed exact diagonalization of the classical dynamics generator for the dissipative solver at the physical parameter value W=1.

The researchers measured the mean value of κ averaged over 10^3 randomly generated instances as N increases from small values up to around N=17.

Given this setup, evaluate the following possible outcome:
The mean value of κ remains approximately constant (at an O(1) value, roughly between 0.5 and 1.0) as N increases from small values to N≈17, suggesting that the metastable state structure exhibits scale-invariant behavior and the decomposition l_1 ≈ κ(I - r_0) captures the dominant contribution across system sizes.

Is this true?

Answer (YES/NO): NO